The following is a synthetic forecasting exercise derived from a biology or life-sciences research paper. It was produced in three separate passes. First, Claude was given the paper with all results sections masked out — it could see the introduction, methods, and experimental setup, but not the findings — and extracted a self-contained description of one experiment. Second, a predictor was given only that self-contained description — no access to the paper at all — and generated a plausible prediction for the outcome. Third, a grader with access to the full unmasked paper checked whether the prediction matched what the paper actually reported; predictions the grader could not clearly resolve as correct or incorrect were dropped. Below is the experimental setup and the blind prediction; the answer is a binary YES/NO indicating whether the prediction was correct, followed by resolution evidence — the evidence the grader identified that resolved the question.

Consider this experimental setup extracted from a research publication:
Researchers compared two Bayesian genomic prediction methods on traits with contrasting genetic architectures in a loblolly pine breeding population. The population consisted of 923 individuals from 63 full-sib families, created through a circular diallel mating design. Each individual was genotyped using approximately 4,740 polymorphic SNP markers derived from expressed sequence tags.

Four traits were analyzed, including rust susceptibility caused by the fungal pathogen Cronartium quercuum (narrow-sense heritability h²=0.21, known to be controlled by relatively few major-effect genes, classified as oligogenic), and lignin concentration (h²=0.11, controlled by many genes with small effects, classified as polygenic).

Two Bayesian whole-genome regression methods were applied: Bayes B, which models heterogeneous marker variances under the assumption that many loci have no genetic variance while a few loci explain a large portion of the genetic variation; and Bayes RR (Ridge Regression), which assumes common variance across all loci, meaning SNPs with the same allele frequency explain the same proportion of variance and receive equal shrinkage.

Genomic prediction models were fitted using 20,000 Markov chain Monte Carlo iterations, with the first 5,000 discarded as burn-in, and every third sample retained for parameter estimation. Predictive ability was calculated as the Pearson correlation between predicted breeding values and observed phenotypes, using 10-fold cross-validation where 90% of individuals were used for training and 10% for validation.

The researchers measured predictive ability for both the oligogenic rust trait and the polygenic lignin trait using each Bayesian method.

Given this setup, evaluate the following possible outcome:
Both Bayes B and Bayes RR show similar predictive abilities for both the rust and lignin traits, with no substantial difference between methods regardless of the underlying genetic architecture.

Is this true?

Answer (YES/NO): YES